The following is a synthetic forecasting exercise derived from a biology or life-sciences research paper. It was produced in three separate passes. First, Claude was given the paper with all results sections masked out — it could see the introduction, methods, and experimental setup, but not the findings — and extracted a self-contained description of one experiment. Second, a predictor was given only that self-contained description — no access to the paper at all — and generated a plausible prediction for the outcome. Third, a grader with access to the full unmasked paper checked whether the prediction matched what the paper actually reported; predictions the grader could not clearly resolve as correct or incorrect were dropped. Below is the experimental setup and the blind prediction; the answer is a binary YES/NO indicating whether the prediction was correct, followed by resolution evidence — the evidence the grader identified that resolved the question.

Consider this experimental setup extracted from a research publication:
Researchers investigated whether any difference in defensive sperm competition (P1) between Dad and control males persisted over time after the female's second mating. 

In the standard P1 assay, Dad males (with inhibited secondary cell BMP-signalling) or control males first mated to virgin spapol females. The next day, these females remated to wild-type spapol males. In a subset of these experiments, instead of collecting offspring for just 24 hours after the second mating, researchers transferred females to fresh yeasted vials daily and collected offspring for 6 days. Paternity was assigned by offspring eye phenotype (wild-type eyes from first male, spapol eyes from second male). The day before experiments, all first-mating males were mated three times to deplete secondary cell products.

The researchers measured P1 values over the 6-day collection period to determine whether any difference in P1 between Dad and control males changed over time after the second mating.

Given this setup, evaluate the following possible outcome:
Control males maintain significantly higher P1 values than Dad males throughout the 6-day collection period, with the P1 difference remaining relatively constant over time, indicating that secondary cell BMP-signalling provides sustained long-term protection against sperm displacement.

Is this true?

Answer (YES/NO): NO